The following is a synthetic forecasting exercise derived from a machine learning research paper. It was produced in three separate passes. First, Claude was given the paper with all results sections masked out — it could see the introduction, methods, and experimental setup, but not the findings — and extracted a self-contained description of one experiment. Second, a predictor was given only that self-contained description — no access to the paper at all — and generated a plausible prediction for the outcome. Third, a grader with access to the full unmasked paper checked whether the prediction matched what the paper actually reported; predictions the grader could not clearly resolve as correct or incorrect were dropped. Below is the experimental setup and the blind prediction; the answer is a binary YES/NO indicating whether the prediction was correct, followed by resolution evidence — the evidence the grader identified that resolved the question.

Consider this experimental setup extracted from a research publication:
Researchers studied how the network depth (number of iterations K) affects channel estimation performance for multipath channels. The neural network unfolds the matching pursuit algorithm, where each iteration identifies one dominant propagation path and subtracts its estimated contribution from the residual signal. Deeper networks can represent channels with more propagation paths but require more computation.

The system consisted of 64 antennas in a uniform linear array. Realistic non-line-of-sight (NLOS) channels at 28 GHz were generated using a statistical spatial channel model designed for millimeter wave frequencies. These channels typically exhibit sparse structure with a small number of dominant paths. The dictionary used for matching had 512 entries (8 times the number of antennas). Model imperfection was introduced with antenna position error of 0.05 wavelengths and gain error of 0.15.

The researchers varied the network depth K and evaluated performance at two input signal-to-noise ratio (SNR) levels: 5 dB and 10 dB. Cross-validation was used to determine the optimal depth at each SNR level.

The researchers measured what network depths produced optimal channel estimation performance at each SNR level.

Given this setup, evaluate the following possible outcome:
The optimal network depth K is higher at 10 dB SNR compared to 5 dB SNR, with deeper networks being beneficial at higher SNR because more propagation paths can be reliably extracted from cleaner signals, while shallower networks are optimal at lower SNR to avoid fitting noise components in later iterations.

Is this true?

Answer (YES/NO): YES